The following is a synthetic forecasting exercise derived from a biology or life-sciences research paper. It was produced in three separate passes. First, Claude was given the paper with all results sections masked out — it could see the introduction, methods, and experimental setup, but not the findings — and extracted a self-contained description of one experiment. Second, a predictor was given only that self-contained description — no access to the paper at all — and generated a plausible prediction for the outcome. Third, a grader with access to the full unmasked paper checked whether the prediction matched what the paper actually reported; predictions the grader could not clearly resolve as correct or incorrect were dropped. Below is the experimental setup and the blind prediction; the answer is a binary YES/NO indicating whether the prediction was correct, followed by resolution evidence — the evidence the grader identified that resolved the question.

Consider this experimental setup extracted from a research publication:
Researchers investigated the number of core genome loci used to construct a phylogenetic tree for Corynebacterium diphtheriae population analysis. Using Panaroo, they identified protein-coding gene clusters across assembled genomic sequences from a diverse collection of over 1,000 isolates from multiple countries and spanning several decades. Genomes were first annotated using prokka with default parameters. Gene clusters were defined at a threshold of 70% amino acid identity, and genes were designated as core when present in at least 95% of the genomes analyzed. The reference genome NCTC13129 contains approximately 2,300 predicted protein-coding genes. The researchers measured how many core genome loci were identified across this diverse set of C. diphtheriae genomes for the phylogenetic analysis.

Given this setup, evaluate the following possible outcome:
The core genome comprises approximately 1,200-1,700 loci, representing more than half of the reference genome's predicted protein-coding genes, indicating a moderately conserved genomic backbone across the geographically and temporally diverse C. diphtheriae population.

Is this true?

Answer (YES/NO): NO